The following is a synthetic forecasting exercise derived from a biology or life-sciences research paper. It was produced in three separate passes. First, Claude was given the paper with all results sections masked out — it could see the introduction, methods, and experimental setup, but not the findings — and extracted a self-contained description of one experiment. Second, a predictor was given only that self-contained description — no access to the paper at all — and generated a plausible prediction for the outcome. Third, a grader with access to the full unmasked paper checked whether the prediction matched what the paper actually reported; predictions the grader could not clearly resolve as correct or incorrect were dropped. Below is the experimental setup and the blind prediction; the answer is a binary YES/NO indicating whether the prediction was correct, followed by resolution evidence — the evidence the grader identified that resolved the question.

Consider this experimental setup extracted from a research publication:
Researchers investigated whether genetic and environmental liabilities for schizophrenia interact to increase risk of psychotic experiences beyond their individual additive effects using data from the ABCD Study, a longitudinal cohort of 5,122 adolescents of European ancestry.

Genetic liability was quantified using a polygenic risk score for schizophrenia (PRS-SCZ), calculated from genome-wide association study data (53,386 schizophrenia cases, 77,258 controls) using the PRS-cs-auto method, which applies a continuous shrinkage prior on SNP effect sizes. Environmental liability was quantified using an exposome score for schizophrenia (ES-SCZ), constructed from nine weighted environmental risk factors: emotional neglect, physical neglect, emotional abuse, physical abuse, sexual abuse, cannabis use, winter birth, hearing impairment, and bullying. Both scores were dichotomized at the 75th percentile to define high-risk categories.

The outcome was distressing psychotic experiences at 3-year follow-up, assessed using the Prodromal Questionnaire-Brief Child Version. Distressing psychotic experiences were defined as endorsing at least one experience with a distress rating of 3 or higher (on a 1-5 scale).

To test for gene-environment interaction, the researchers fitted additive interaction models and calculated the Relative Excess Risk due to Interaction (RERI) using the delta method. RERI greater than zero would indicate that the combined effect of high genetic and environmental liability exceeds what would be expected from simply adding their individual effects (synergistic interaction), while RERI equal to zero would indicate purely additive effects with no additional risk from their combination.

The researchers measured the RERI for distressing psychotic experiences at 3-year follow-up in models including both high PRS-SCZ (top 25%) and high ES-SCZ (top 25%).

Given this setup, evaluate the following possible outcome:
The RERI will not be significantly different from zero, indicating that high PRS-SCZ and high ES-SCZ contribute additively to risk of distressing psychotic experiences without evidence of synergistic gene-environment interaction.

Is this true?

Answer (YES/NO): NO